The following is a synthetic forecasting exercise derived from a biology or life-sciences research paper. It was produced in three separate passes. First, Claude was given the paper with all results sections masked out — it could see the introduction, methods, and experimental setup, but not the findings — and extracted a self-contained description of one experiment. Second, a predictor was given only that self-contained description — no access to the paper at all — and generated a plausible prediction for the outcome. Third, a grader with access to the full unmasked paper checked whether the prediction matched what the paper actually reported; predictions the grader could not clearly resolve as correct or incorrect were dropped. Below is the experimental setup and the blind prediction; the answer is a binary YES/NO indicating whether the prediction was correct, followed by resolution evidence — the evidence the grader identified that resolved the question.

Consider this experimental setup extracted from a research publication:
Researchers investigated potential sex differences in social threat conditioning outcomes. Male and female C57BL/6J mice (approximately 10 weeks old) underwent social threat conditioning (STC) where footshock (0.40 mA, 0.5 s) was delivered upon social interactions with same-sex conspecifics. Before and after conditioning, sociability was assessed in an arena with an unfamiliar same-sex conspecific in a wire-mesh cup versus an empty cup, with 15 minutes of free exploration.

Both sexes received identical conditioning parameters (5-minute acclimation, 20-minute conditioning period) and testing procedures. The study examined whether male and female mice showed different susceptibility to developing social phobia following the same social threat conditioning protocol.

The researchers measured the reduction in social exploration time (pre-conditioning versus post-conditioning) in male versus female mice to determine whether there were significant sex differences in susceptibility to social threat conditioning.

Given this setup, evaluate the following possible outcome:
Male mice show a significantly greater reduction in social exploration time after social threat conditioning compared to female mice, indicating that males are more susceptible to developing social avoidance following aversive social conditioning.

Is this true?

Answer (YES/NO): NO